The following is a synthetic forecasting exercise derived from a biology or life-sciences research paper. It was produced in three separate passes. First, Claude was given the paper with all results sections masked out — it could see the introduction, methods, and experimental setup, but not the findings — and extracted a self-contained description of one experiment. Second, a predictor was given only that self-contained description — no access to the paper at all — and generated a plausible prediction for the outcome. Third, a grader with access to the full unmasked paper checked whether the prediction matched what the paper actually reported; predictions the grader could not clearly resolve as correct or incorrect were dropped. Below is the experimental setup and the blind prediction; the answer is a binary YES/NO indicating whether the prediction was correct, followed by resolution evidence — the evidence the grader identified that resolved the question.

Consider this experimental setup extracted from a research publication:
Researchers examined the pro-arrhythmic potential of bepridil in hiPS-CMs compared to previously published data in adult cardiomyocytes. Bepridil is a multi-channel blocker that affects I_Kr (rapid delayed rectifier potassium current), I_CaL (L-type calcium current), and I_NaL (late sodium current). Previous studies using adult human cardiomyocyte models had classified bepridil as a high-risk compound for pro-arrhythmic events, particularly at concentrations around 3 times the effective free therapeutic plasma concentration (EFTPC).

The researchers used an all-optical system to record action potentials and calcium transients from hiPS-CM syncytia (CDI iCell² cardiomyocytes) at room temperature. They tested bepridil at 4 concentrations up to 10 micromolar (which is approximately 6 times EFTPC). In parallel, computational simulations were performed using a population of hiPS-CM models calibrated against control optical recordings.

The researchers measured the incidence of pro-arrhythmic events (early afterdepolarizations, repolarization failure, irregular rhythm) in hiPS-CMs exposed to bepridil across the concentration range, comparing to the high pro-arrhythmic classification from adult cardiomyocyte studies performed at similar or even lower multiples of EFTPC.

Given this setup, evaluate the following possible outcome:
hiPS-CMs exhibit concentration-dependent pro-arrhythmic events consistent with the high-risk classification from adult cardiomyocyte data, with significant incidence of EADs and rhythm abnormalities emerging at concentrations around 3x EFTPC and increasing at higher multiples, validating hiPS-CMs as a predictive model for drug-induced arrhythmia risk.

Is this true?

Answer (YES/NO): NO